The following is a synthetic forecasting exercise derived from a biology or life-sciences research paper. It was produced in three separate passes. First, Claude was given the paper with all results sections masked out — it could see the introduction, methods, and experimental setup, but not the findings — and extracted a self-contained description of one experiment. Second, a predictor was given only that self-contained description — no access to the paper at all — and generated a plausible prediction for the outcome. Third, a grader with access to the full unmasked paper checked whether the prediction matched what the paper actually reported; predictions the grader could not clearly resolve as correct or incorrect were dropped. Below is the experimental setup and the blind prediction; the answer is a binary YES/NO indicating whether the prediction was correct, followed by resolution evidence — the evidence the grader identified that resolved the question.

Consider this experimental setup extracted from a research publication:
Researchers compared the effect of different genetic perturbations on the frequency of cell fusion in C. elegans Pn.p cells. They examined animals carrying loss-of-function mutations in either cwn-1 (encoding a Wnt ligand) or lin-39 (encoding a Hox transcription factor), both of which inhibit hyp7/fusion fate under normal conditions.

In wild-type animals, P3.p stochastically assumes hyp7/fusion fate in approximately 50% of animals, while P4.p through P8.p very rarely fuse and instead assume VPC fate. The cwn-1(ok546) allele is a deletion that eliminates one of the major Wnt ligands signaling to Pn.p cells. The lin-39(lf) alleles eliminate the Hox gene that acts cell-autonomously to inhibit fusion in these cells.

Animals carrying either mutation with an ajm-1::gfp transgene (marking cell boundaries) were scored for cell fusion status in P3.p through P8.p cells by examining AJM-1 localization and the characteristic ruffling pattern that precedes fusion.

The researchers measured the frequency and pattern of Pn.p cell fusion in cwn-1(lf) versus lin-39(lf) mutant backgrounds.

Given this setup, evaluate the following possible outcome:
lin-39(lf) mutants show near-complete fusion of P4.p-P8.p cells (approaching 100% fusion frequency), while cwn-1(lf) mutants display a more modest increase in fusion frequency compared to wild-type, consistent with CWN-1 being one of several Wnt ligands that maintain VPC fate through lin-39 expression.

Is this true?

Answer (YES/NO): NO